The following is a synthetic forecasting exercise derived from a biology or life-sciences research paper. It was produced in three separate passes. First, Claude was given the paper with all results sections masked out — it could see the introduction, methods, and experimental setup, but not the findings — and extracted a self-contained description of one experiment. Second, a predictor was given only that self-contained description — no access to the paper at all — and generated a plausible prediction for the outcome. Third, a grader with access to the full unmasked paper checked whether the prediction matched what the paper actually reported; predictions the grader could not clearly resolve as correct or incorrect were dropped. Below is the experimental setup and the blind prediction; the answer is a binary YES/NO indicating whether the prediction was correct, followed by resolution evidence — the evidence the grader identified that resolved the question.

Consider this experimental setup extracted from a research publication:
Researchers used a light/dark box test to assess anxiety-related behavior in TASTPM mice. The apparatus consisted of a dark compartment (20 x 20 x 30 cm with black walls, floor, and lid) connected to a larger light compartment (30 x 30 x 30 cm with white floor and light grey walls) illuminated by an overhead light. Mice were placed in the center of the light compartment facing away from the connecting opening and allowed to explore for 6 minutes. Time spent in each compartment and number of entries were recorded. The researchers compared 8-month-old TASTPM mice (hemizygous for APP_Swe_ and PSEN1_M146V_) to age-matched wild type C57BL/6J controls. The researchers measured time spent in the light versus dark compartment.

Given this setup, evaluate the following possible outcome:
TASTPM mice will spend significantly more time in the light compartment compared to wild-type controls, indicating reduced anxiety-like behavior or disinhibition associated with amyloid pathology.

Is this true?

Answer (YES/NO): NO